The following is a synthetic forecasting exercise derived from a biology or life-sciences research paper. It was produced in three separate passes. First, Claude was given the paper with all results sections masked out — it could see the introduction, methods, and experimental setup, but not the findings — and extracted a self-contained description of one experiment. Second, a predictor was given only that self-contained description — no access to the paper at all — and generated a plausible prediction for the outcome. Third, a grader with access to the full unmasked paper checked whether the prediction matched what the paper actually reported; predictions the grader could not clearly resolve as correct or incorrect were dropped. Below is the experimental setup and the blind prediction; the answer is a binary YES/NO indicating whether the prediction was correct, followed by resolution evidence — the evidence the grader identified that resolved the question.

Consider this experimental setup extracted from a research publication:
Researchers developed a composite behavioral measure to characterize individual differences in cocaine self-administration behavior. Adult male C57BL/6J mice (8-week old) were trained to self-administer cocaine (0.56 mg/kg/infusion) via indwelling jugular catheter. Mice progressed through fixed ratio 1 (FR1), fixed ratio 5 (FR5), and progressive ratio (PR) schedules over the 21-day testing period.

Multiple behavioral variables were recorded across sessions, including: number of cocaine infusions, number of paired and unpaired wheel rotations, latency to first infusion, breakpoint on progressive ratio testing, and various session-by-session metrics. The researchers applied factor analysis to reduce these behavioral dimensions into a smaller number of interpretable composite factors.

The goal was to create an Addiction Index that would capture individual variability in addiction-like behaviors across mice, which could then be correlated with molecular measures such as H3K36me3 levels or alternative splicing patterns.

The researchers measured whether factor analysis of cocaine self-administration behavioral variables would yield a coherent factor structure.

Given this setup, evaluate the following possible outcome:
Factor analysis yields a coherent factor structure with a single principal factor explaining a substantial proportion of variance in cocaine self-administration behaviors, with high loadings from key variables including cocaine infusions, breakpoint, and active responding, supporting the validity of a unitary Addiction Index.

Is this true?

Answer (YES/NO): NO